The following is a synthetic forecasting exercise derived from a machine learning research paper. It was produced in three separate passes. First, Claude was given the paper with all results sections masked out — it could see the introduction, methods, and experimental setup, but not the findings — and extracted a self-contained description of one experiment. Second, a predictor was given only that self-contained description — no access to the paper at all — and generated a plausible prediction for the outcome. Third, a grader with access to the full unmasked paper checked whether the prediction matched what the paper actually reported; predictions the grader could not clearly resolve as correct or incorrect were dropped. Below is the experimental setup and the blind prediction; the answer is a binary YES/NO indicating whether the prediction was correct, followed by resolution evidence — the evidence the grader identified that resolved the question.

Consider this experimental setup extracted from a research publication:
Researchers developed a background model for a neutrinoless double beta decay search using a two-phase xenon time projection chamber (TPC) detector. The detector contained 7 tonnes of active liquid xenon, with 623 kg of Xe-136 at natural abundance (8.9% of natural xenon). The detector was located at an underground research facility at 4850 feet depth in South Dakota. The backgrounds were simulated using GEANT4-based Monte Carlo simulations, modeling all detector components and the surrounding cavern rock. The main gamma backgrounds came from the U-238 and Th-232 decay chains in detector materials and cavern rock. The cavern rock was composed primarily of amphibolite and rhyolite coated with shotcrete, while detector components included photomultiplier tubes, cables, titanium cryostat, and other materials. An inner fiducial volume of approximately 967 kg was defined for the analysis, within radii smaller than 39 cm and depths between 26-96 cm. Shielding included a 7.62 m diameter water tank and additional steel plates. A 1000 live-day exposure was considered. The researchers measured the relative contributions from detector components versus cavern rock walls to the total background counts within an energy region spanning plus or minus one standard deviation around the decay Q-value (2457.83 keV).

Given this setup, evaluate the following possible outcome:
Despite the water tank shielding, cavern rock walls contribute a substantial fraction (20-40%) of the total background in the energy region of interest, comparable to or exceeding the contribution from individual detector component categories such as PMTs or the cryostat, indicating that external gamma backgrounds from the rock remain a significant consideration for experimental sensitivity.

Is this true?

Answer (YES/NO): YES